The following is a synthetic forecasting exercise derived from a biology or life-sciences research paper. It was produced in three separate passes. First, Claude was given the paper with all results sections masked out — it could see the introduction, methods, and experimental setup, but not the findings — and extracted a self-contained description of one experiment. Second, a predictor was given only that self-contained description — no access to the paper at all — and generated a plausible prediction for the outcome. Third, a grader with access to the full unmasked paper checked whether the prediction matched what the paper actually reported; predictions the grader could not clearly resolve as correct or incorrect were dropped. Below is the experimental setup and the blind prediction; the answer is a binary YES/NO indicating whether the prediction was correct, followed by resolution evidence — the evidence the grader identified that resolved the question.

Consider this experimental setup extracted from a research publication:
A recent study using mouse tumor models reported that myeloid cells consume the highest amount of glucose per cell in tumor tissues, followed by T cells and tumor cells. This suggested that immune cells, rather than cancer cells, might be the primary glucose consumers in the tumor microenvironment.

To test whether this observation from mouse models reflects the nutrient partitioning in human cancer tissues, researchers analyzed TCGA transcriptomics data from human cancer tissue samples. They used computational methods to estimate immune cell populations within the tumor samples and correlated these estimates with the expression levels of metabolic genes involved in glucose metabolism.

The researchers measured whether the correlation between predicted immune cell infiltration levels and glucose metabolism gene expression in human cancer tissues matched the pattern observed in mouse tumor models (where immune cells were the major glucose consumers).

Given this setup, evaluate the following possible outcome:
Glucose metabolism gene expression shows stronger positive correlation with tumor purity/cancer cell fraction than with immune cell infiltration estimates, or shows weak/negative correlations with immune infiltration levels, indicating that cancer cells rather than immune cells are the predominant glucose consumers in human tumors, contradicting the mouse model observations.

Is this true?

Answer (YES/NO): YES